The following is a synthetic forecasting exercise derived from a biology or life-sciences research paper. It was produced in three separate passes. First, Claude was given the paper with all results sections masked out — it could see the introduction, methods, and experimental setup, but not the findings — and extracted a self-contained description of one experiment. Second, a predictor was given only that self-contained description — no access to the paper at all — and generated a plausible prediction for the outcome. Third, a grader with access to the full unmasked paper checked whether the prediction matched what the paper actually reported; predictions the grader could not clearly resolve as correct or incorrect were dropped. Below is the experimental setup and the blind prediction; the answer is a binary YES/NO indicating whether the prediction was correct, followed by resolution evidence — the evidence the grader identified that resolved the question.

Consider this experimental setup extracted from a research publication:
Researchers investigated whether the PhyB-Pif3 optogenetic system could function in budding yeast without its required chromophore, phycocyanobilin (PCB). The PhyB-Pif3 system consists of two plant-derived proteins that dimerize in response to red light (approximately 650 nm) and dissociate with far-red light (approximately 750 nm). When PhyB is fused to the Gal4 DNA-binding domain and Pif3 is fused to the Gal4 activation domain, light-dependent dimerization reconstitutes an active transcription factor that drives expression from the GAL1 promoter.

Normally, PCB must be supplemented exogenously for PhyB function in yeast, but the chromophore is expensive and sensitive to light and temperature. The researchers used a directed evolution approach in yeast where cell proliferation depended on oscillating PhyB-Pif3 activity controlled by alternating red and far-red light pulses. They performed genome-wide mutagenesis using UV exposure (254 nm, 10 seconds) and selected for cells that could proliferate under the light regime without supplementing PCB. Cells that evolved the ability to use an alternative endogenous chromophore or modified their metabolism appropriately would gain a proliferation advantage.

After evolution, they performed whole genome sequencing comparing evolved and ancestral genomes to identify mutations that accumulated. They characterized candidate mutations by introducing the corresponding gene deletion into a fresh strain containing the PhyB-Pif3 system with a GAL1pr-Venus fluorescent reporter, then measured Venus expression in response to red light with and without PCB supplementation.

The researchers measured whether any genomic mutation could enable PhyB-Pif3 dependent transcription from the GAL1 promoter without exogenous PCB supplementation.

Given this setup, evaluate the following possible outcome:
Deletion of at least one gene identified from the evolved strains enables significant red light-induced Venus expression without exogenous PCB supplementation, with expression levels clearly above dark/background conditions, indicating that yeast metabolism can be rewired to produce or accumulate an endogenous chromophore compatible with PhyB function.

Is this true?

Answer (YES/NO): YES